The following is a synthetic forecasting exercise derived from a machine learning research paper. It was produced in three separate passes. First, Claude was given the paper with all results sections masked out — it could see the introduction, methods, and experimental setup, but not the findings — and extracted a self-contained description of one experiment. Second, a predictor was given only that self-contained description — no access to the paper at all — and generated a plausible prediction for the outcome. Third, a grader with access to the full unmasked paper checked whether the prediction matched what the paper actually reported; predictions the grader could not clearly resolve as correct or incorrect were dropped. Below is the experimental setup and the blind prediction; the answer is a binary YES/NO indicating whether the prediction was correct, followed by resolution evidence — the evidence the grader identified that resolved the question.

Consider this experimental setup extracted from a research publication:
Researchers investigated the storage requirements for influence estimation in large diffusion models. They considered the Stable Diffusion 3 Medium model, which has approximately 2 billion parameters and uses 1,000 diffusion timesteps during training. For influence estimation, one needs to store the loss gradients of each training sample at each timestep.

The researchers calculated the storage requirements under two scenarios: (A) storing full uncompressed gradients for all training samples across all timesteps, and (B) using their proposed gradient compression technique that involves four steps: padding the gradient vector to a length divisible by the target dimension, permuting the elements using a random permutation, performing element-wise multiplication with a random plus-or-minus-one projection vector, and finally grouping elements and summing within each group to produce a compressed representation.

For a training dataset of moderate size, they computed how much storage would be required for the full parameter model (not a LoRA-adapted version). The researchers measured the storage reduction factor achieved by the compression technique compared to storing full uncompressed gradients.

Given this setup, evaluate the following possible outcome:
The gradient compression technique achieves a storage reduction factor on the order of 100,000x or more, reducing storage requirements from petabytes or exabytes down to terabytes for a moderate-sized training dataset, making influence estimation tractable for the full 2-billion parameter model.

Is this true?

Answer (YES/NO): NO